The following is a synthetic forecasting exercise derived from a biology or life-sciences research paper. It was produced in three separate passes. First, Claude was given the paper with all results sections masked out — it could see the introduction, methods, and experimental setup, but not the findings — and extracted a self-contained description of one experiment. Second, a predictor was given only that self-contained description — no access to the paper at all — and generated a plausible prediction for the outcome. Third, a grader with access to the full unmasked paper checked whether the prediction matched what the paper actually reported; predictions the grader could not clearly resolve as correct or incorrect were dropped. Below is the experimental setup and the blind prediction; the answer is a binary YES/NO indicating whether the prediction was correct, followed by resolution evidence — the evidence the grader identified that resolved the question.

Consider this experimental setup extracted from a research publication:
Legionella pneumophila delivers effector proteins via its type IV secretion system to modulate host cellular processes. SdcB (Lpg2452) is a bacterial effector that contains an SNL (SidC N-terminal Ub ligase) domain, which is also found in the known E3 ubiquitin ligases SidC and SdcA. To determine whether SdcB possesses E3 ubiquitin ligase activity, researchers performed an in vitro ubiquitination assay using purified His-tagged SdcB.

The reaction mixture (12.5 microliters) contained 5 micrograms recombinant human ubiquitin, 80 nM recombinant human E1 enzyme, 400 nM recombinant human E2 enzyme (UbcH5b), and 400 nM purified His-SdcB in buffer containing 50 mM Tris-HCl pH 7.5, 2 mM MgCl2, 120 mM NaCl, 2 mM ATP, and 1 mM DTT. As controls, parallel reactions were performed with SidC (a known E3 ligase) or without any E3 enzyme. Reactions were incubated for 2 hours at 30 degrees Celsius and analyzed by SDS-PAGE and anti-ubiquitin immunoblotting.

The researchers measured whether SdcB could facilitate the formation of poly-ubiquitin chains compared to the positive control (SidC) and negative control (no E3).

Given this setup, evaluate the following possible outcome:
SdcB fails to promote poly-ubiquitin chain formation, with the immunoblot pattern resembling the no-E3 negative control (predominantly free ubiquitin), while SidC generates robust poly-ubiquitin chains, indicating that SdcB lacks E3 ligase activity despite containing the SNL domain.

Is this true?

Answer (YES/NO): NO